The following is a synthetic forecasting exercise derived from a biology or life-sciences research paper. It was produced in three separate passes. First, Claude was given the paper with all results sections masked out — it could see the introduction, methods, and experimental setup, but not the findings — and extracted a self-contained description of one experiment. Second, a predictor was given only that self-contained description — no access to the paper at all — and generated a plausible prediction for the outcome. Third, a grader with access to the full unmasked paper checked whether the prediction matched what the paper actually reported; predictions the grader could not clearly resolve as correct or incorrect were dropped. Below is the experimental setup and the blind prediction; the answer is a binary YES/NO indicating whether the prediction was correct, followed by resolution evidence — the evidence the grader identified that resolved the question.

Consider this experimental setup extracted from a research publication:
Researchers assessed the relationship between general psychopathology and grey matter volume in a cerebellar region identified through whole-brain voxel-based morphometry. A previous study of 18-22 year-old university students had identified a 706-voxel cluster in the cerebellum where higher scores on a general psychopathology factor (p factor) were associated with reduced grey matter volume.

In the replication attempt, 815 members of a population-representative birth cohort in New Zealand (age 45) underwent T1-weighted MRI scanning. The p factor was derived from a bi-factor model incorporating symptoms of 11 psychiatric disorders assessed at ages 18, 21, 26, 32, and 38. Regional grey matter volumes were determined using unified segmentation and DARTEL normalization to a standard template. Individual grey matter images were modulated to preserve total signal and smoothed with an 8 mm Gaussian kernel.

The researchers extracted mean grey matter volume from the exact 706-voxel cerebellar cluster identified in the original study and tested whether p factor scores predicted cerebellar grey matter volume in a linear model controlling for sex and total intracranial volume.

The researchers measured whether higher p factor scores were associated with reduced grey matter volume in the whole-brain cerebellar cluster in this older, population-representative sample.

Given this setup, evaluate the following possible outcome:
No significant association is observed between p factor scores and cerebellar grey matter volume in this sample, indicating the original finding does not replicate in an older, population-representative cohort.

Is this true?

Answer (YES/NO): YES